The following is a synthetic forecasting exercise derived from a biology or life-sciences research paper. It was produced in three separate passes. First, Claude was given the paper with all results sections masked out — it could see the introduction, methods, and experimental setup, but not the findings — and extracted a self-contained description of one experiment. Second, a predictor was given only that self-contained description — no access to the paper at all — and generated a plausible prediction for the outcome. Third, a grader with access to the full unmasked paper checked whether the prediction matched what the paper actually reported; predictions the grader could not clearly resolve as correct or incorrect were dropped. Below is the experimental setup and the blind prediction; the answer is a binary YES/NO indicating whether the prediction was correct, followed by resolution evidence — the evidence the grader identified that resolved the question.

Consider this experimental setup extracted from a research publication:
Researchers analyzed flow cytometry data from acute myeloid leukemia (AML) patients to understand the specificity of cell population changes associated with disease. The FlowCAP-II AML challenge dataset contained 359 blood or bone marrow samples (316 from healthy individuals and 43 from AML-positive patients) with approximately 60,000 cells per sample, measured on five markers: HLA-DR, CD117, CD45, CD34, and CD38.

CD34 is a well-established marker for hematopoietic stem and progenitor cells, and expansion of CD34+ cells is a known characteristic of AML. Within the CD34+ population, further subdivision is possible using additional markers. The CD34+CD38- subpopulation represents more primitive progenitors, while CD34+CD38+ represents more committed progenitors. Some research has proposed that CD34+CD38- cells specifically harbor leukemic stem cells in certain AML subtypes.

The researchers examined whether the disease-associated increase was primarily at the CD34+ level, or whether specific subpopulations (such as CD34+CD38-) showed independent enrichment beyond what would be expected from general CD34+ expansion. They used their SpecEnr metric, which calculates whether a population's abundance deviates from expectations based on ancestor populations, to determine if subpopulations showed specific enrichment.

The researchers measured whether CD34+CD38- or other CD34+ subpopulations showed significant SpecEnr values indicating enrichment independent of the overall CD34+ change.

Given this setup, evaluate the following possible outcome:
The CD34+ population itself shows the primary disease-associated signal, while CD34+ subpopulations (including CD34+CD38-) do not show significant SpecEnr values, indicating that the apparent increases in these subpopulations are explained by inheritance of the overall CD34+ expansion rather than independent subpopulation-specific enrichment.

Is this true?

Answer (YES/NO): NO